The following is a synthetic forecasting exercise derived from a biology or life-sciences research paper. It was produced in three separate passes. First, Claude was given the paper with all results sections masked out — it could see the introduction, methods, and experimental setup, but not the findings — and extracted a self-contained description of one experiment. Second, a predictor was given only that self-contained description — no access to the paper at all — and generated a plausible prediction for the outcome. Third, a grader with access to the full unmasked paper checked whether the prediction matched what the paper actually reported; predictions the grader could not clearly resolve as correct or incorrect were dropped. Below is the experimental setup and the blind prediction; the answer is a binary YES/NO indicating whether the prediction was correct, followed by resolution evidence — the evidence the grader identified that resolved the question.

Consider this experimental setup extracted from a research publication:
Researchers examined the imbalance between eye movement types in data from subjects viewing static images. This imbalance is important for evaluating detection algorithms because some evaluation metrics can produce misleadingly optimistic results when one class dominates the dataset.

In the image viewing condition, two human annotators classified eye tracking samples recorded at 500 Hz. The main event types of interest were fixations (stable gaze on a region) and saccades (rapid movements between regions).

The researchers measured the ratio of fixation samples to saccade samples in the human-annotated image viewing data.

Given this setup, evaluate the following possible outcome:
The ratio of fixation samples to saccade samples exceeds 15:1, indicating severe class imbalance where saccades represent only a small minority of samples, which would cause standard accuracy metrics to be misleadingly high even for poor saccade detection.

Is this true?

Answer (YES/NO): NO